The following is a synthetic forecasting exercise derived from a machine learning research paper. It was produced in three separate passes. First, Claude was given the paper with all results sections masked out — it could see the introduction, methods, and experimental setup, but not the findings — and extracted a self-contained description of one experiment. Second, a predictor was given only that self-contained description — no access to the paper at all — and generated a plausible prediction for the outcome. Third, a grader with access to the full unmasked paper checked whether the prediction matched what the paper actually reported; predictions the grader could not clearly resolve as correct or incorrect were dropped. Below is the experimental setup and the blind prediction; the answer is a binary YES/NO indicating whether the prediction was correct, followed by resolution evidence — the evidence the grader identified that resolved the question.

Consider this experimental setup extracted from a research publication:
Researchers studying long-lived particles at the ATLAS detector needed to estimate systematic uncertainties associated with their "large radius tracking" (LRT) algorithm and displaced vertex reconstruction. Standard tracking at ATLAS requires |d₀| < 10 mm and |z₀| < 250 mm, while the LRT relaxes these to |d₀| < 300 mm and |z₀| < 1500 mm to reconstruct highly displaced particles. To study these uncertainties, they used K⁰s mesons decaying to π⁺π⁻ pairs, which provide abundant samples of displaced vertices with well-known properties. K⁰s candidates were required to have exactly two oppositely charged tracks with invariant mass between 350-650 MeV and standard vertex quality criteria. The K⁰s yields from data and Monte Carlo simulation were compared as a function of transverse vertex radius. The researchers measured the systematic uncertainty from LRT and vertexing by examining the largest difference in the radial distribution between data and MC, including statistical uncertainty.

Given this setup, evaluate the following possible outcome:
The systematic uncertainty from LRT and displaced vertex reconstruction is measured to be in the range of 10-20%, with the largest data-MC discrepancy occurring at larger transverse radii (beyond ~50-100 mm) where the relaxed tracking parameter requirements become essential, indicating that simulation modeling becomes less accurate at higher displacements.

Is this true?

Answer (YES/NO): NO